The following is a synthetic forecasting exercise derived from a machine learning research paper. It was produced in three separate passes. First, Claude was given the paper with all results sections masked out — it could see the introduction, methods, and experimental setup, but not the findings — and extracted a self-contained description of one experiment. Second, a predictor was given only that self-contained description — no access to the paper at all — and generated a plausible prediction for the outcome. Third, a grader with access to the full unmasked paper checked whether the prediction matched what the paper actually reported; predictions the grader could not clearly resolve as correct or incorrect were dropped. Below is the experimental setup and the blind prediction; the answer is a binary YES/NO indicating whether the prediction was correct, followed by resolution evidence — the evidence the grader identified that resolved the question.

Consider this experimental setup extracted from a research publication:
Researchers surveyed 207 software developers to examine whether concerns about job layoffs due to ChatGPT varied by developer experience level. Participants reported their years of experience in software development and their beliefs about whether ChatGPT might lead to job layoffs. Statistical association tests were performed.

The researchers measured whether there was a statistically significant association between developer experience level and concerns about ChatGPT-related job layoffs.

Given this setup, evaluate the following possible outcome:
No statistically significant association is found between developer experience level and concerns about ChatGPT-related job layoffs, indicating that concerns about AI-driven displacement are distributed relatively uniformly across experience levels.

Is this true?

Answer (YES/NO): YES